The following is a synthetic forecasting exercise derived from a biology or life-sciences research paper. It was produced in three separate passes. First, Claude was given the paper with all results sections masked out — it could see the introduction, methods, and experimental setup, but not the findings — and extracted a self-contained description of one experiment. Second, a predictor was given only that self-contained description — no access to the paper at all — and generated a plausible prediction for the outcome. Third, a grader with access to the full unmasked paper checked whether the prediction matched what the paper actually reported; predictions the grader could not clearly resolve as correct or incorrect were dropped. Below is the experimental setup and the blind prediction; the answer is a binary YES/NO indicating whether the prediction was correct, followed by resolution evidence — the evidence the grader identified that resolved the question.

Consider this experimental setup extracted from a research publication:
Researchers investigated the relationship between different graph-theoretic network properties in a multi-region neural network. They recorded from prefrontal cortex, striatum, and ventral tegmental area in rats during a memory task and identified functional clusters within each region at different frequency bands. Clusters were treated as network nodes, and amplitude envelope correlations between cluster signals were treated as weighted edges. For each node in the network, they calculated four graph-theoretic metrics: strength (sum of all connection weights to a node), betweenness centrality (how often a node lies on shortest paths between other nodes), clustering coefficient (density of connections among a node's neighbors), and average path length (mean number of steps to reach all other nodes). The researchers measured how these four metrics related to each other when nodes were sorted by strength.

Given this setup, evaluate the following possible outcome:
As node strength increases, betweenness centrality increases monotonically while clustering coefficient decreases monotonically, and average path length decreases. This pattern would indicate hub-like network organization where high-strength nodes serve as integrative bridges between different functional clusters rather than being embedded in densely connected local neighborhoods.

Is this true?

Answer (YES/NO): NO